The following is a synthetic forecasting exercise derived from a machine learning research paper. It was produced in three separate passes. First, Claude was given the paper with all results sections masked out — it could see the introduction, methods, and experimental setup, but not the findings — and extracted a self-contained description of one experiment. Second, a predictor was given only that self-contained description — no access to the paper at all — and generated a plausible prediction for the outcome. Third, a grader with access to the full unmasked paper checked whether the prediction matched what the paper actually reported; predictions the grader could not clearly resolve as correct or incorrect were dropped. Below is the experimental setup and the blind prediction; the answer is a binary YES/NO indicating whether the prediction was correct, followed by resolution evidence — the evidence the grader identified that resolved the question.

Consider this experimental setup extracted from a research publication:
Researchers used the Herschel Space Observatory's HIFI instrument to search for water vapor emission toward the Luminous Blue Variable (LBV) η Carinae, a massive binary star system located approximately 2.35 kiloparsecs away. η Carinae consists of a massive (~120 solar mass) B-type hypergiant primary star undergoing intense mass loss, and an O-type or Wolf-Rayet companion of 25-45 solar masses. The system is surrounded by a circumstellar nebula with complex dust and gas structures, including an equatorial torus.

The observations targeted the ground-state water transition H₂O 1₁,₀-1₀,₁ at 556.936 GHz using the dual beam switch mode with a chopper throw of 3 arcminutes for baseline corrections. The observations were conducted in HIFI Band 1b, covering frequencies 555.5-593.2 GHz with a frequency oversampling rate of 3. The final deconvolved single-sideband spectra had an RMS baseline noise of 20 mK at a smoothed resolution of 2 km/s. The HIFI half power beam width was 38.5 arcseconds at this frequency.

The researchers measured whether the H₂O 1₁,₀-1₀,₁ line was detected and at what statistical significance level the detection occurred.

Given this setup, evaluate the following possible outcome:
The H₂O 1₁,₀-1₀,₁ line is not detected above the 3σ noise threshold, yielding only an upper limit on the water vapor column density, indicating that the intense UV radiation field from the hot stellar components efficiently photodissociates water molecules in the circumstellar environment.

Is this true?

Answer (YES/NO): NO